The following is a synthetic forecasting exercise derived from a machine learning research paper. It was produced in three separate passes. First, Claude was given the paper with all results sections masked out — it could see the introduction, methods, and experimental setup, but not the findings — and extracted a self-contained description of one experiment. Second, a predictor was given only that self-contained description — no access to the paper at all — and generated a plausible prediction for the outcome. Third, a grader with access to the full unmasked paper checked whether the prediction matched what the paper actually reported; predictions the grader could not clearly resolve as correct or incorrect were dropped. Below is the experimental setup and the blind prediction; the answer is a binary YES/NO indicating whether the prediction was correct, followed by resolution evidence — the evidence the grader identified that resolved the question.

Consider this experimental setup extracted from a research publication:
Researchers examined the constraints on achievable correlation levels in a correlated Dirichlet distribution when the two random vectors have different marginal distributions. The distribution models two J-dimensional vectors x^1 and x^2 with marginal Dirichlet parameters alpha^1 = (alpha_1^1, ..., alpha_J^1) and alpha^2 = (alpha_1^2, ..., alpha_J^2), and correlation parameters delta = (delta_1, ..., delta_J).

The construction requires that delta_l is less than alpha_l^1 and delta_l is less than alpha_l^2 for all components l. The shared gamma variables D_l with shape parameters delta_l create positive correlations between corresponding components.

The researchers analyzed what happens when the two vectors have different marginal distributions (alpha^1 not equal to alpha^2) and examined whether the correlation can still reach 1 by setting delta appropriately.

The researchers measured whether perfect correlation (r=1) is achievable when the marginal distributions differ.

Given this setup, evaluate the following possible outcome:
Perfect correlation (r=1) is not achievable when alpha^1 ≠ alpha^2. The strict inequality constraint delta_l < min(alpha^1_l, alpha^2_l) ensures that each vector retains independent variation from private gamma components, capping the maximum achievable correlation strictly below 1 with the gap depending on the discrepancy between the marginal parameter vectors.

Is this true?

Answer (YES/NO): YES